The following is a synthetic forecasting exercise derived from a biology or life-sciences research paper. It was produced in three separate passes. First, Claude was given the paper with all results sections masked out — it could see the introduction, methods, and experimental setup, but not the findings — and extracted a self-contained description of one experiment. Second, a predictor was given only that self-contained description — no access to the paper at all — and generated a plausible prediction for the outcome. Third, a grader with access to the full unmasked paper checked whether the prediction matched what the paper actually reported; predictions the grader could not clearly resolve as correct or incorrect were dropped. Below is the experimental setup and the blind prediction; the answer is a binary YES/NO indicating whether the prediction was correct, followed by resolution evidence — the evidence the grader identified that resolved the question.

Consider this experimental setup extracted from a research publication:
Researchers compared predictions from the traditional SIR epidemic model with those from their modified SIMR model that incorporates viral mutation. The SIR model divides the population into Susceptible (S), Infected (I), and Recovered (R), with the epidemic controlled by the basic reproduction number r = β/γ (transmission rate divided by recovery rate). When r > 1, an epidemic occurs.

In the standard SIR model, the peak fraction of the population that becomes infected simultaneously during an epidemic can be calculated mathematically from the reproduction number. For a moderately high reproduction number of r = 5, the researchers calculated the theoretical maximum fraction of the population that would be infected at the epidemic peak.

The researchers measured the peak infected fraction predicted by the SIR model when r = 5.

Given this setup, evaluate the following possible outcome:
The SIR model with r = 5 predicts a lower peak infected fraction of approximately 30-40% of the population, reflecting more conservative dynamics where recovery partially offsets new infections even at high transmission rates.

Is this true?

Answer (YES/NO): NO